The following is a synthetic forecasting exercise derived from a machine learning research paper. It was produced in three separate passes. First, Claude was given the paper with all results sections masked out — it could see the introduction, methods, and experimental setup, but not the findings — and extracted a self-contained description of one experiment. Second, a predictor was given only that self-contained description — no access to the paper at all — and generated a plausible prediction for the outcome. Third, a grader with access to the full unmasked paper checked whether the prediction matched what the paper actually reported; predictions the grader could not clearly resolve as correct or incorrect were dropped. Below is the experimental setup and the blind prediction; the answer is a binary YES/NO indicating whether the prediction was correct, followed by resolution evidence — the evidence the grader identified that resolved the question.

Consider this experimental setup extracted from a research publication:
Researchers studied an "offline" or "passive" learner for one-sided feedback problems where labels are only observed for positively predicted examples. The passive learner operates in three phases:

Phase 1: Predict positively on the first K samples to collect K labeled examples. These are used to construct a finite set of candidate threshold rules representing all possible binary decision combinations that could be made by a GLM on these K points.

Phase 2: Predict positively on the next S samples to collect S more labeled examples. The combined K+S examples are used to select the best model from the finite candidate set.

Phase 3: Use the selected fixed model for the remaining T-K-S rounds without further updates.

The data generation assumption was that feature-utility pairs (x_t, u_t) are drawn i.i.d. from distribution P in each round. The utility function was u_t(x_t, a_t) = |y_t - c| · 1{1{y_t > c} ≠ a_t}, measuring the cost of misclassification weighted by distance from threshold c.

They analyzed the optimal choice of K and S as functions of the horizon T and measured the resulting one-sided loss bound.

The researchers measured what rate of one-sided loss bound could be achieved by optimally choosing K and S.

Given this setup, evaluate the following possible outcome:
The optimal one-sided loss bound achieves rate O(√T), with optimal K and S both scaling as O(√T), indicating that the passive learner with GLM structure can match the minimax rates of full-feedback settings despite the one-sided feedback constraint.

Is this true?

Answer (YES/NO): NO